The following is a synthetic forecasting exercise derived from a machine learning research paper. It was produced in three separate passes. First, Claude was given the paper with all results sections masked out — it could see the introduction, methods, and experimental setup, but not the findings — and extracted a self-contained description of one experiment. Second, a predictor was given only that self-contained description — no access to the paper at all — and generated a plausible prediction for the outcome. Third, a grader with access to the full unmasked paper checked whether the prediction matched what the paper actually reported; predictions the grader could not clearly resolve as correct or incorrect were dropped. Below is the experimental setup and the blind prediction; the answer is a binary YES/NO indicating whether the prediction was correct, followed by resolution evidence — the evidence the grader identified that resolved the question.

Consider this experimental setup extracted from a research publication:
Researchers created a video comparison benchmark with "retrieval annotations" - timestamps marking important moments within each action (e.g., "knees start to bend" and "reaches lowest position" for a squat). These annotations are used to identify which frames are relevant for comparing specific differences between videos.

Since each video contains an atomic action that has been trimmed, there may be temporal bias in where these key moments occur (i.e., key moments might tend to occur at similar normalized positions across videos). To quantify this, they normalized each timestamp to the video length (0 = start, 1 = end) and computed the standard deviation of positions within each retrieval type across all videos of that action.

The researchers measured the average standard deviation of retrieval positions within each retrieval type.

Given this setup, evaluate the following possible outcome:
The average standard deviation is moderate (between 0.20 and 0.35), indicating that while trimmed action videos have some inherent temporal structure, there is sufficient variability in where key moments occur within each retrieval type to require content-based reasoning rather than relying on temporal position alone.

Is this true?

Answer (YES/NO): NO